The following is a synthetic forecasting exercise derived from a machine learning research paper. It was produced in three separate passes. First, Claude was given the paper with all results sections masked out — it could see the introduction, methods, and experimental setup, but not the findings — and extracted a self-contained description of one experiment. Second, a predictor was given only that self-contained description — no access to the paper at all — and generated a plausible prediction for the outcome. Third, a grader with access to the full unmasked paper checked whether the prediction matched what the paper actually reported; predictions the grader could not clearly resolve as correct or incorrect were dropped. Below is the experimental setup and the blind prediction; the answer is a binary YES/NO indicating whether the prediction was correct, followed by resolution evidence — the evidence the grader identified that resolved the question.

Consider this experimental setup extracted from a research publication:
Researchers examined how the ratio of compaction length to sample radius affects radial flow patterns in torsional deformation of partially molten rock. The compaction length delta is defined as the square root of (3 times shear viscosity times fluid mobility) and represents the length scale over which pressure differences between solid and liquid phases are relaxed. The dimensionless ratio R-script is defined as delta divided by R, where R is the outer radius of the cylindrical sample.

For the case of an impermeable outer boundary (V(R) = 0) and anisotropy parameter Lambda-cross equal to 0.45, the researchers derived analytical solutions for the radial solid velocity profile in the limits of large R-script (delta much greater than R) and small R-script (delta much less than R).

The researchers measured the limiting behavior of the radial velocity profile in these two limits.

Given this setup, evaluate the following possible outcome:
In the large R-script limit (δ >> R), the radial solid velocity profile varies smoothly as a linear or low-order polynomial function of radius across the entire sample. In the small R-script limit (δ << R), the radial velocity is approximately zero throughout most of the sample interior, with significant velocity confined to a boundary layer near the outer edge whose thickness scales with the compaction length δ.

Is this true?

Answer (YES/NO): NO